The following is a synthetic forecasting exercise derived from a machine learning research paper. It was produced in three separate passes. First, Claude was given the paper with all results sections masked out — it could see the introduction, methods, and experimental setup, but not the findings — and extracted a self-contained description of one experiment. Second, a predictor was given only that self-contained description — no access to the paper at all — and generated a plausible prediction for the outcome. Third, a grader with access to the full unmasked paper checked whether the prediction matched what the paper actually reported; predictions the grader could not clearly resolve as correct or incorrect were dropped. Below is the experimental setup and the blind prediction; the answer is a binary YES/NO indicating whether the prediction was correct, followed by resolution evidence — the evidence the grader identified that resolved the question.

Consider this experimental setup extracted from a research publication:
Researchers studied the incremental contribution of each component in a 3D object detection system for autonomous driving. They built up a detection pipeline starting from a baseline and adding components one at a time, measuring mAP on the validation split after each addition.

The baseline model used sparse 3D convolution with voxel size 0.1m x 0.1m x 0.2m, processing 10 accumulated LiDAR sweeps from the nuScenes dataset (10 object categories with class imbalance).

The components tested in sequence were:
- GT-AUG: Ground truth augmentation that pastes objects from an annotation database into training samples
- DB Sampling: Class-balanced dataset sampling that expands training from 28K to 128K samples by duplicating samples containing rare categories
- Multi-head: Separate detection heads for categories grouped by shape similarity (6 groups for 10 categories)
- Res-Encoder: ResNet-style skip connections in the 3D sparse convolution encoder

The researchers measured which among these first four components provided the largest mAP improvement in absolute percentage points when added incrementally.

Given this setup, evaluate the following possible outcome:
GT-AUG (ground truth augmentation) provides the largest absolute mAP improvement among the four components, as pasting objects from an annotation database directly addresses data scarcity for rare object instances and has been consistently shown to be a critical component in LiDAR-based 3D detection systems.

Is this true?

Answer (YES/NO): NO